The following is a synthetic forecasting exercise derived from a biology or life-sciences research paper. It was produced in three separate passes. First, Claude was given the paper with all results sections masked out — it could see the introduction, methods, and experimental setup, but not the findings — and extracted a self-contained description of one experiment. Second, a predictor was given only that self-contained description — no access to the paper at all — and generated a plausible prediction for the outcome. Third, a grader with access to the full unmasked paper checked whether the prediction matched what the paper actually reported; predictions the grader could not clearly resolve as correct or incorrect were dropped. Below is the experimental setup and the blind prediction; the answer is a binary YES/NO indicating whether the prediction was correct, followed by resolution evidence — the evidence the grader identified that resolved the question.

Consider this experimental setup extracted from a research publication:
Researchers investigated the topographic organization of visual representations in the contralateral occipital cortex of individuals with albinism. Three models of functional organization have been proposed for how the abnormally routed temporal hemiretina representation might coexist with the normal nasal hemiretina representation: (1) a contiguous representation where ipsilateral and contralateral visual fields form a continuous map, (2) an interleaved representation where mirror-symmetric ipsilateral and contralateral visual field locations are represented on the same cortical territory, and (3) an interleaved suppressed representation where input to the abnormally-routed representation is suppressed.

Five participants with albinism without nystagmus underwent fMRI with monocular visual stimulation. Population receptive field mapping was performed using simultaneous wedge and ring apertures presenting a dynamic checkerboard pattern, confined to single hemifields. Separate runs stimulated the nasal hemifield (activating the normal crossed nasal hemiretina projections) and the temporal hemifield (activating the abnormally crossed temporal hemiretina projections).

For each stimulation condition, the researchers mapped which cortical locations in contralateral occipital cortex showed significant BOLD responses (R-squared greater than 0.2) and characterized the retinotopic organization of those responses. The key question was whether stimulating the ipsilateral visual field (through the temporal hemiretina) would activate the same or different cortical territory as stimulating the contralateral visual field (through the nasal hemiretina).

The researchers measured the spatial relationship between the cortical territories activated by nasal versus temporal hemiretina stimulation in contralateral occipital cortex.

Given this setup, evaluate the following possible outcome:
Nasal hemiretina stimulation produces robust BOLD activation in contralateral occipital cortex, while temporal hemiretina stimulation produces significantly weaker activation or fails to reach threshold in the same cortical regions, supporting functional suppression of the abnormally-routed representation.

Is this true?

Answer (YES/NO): NO